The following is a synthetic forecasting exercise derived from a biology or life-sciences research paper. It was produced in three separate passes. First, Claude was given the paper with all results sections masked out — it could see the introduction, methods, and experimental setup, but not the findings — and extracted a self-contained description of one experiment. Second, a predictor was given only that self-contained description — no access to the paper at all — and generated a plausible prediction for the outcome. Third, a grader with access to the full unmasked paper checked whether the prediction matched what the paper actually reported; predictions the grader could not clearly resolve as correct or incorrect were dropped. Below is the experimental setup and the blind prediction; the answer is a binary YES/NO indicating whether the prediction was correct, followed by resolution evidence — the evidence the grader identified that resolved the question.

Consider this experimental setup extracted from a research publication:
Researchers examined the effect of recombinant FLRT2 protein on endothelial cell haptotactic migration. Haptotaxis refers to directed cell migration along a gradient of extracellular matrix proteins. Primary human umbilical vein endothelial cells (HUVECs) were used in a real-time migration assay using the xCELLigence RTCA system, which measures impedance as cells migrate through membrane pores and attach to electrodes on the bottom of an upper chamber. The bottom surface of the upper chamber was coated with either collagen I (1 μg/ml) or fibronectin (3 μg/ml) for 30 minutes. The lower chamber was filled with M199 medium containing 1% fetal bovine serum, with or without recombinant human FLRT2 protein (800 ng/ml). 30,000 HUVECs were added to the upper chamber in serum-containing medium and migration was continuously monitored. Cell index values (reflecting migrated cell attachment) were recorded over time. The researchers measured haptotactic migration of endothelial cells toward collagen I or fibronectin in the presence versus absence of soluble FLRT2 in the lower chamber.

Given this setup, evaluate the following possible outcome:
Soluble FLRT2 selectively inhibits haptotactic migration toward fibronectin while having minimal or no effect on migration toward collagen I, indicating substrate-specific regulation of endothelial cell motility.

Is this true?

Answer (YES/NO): NO